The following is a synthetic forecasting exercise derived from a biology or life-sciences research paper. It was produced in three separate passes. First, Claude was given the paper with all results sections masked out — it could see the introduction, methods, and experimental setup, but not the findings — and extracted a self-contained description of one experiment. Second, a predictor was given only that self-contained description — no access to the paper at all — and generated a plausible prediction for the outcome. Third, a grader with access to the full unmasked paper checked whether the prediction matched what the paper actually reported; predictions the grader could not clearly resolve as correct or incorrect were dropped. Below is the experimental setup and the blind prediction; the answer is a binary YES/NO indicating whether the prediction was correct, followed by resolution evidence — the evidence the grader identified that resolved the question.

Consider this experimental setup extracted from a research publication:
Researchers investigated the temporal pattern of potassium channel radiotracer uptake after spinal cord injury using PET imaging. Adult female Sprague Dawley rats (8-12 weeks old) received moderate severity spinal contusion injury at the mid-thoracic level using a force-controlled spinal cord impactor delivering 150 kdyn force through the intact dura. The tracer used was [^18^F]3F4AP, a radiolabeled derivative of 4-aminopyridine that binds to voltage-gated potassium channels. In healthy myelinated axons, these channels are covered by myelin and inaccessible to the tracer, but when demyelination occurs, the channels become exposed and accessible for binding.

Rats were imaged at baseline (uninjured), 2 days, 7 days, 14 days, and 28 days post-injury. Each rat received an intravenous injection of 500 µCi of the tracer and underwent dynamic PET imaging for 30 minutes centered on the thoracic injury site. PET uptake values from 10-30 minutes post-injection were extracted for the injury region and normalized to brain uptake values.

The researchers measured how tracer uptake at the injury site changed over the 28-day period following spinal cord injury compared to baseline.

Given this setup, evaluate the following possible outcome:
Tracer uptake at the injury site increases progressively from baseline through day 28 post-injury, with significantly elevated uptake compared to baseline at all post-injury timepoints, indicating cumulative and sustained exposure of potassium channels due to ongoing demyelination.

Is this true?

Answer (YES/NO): NO